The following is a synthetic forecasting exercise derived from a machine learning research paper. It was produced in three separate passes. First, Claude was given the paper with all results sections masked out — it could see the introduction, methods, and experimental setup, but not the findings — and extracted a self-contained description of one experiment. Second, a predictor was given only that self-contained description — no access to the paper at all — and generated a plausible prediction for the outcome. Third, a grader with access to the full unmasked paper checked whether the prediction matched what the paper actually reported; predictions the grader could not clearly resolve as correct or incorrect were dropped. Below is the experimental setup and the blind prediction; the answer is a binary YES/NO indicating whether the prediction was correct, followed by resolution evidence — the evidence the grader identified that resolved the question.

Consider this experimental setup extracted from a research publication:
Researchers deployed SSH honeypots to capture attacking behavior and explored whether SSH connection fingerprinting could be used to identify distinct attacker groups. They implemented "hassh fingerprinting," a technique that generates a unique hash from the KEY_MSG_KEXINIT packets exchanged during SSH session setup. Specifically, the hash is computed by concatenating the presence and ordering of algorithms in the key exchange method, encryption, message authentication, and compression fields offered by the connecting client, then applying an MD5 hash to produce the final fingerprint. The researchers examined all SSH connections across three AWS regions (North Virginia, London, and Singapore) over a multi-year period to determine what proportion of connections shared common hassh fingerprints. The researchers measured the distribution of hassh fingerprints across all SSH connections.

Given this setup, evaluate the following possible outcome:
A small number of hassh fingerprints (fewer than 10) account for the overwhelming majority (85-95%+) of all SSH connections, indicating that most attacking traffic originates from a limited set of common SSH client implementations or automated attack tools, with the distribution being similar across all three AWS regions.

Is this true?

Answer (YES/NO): YES